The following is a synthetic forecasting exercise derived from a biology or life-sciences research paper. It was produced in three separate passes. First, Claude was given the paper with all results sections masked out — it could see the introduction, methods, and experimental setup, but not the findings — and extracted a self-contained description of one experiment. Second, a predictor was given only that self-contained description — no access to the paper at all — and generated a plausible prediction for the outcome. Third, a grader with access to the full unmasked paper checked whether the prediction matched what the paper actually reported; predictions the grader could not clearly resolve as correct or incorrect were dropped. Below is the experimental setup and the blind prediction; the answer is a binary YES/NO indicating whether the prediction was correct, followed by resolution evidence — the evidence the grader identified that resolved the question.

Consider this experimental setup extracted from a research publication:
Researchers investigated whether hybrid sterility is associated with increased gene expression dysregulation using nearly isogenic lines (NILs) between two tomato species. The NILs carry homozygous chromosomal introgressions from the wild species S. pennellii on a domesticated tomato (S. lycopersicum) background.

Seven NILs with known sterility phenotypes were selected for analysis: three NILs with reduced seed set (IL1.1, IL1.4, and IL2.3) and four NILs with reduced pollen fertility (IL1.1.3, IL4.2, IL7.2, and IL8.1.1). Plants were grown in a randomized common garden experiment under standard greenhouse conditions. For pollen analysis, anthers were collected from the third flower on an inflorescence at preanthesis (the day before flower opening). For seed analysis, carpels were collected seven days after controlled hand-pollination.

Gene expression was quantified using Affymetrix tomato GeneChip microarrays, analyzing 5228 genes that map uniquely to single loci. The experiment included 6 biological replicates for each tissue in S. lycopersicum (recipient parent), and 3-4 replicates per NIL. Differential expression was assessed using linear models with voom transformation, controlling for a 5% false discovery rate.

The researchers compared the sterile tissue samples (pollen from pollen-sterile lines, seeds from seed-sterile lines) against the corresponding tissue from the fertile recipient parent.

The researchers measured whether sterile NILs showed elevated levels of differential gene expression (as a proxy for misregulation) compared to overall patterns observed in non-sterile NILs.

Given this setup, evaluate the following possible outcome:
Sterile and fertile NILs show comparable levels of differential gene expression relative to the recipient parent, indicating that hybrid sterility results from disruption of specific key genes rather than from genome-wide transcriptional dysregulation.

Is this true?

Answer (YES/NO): YES